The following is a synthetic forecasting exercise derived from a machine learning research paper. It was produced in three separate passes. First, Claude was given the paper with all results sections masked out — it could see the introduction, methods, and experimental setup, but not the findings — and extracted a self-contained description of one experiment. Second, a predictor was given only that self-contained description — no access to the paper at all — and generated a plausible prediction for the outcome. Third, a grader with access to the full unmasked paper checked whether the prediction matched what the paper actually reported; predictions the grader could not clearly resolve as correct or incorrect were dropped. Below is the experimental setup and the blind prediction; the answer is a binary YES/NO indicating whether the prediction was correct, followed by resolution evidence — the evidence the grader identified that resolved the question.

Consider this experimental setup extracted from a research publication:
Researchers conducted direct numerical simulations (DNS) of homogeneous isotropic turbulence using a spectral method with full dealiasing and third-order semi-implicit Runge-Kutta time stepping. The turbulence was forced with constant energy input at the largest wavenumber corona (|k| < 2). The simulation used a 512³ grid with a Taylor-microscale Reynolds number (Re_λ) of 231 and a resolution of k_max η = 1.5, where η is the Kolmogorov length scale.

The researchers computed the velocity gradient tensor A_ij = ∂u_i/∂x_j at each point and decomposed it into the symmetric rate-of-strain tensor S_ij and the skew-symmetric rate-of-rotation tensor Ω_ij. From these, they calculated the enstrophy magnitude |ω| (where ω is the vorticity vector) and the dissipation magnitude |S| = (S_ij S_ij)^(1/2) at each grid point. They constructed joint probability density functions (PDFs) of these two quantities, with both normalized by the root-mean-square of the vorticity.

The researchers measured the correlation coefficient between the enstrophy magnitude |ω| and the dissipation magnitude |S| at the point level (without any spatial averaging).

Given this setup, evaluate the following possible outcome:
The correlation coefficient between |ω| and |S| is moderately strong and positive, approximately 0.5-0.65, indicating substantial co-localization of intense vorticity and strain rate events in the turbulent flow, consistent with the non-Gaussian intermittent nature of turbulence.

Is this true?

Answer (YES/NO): YES